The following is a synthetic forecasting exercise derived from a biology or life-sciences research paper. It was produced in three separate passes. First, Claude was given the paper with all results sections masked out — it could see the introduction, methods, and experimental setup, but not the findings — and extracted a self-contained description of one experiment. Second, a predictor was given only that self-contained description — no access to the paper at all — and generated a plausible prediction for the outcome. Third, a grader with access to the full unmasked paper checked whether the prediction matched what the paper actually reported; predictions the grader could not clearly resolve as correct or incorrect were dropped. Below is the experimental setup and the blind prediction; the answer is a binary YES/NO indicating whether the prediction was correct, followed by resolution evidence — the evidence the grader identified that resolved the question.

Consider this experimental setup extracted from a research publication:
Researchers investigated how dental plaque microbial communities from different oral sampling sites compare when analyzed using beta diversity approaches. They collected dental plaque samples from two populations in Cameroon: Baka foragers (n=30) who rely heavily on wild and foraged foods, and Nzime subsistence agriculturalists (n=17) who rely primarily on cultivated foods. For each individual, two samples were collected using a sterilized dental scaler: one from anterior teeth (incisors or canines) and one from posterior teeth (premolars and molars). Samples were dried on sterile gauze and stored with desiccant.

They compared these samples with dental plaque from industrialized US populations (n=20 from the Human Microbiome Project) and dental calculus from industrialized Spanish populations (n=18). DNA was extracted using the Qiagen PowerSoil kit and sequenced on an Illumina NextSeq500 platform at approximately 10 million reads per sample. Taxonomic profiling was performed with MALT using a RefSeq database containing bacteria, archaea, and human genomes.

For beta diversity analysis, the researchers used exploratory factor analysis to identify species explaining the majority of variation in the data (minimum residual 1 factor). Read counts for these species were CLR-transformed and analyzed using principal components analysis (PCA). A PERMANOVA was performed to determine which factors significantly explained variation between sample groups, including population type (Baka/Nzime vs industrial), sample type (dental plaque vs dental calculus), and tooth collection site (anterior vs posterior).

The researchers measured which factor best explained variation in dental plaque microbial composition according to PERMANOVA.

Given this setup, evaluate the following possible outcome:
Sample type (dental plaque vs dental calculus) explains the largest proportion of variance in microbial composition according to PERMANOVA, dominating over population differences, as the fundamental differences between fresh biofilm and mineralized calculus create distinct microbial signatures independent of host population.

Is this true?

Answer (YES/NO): NO